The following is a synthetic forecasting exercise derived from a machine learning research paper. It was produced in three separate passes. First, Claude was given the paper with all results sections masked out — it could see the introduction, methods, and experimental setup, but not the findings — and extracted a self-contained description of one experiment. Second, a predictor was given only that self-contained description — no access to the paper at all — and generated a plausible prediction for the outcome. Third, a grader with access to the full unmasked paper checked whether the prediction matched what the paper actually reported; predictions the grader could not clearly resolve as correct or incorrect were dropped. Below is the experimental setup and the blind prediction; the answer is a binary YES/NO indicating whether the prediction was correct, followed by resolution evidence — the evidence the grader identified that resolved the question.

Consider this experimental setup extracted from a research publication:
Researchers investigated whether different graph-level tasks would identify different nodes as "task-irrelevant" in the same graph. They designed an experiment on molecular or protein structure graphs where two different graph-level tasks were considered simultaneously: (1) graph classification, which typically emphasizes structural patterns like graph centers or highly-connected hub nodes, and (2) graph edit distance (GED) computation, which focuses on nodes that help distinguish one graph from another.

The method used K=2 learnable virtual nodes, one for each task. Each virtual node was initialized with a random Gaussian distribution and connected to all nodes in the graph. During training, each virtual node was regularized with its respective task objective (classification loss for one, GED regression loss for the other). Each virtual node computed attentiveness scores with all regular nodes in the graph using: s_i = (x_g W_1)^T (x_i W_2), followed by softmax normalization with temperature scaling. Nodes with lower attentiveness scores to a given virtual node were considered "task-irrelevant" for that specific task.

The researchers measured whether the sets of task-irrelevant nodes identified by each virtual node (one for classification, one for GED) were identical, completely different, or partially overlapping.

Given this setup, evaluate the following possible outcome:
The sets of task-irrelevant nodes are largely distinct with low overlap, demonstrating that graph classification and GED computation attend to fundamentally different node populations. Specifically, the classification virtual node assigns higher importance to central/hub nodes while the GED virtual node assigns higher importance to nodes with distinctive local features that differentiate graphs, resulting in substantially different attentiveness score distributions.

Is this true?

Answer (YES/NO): YES